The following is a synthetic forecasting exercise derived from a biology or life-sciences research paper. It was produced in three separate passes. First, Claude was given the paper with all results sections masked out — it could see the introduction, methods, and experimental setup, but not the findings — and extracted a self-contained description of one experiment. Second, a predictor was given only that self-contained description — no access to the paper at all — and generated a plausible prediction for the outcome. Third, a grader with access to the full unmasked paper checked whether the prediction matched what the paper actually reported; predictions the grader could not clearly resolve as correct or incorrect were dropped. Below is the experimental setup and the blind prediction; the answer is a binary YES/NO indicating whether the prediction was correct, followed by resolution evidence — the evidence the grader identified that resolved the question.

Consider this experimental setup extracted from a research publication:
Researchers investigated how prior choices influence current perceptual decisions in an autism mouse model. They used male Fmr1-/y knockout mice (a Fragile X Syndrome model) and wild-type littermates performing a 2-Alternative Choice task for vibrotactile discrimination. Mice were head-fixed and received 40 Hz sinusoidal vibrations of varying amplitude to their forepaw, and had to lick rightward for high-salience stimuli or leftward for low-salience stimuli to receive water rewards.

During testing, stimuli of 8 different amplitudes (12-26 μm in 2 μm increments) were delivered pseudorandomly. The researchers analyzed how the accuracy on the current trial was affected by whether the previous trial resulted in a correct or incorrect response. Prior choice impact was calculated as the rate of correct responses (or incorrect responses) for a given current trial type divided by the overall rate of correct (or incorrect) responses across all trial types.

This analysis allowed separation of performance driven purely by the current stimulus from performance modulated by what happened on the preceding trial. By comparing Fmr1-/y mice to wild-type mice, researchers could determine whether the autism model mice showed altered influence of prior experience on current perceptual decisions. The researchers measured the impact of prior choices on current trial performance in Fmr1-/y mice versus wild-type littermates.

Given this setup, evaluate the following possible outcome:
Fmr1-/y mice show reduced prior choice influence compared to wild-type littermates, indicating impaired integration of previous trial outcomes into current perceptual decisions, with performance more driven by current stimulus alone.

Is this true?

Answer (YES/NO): NO